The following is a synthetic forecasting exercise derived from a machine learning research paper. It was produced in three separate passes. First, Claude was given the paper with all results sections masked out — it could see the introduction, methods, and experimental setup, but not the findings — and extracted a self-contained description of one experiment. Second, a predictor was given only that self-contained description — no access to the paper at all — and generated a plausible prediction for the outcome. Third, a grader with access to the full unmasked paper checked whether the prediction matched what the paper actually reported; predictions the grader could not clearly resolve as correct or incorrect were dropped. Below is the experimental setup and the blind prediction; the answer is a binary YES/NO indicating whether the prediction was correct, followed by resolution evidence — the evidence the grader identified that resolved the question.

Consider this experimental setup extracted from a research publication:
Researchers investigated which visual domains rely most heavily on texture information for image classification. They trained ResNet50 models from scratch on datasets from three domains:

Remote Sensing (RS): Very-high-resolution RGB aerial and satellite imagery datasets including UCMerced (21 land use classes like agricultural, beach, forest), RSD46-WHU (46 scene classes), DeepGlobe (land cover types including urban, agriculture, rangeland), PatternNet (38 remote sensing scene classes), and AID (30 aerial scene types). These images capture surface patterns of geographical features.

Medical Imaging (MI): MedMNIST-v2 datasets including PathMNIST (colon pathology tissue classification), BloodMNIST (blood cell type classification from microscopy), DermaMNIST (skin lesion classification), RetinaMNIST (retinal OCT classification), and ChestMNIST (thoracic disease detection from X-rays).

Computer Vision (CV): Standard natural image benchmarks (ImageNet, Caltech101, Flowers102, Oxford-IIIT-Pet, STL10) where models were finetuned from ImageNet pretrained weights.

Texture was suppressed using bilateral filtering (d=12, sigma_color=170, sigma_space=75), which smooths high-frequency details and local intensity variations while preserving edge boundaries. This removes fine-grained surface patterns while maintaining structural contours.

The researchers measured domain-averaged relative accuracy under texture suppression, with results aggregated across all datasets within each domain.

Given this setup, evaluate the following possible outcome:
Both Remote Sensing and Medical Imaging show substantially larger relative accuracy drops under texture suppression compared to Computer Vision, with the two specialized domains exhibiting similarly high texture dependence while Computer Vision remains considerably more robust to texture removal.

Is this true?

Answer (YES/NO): NO